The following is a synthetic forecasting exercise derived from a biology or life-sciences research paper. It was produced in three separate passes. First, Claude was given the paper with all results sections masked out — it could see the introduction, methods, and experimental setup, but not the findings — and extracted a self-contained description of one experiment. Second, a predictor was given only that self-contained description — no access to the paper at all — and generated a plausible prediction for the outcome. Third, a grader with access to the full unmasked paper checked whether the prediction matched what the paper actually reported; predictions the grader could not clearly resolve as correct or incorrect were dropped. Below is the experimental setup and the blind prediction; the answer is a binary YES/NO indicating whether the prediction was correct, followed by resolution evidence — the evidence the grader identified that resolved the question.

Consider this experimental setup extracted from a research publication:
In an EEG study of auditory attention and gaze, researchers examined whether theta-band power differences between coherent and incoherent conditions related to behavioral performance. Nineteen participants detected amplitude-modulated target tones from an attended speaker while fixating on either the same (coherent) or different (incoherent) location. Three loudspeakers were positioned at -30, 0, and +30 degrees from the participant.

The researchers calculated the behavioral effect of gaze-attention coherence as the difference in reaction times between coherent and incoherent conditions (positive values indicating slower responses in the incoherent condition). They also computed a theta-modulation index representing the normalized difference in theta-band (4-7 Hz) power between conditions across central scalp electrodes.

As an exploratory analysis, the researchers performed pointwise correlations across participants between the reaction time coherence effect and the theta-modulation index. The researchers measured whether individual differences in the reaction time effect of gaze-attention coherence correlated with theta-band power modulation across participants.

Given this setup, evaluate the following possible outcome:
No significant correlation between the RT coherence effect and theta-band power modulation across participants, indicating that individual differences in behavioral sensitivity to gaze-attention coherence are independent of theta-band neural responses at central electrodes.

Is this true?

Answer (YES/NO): NO